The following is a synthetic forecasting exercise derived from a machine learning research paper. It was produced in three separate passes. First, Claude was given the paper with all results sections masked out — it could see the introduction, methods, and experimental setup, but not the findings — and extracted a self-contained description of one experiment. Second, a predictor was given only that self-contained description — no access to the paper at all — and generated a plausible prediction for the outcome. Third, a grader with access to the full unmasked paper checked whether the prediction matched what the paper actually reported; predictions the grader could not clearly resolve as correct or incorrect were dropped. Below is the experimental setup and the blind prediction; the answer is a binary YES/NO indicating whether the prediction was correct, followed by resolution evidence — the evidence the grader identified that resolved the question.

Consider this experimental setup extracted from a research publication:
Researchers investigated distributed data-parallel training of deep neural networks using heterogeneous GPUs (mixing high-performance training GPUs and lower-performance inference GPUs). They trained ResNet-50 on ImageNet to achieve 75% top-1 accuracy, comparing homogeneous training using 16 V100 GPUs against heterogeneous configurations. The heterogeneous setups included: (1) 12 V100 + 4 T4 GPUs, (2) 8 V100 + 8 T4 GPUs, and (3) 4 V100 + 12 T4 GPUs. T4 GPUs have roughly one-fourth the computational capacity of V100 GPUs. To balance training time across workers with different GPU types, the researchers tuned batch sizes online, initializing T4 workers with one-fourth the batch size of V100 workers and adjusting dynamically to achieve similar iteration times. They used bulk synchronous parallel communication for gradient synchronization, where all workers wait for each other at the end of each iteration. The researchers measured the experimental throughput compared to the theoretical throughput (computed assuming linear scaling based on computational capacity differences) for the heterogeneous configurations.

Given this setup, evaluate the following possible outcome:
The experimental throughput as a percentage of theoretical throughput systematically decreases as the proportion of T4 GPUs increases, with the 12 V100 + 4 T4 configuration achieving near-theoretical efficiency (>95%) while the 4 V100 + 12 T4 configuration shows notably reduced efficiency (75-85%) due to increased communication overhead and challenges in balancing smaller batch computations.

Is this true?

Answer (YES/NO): NO